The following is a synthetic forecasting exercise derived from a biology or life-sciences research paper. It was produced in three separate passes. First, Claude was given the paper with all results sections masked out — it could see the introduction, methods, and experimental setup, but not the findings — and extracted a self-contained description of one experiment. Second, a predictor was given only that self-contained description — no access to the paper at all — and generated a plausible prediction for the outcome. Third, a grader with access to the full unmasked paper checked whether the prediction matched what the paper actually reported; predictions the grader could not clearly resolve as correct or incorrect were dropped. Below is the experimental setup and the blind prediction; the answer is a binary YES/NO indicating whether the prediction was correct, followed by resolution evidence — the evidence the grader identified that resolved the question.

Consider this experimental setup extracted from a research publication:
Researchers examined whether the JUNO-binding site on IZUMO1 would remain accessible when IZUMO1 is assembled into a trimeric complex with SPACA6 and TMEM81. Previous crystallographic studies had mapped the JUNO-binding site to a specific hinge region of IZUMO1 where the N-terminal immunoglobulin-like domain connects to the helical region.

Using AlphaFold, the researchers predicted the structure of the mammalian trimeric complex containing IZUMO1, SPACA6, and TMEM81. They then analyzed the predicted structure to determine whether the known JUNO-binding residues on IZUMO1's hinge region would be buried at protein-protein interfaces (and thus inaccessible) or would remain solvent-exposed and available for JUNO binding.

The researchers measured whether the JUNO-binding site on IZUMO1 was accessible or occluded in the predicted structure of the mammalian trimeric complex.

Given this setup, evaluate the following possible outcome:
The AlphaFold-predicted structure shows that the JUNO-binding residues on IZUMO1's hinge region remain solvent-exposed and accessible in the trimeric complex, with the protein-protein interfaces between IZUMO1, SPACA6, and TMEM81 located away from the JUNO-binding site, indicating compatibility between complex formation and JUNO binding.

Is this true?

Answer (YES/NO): YES